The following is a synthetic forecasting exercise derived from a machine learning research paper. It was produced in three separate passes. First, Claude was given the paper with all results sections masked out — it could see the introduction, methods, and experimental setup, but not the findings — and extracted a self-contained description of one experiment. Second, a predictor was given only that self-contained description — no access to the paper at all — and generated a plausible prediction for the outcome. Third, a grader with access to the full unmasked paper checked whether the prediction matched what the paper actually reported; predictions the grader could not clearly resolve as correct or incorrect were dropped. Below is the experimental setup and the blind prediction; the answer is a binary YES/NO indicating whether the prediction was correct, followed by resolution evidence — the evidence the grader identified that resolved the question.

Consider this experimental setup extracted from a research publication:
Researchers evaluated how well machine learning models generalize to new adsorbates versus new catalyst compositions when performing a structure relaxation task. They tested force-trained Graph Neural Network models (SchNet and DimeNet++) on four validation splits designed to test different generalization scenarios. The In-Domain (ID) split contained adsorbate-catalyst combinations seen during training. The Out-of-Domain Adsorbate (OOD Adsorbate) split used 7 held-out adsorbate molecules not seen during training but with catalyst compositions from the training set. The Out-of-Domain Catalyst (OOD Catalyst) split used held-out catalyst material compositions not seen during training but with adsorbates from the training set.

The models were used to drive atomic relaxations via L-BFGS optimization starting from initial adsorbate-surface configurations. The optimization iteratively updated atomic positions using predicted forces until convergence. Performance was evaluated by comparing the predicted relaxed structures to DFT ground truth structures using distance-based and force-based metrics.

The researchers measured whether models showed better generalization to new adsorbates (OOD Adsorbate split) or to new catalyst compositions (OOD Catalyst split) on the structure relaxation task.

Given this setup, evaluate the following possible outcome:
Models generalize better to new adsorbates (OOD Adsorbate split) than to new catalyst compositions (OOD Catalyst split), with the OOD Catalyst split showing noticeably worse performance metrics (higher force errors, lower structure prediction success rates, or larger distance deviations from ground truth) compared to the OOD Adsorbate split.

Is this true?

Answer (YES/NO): YES